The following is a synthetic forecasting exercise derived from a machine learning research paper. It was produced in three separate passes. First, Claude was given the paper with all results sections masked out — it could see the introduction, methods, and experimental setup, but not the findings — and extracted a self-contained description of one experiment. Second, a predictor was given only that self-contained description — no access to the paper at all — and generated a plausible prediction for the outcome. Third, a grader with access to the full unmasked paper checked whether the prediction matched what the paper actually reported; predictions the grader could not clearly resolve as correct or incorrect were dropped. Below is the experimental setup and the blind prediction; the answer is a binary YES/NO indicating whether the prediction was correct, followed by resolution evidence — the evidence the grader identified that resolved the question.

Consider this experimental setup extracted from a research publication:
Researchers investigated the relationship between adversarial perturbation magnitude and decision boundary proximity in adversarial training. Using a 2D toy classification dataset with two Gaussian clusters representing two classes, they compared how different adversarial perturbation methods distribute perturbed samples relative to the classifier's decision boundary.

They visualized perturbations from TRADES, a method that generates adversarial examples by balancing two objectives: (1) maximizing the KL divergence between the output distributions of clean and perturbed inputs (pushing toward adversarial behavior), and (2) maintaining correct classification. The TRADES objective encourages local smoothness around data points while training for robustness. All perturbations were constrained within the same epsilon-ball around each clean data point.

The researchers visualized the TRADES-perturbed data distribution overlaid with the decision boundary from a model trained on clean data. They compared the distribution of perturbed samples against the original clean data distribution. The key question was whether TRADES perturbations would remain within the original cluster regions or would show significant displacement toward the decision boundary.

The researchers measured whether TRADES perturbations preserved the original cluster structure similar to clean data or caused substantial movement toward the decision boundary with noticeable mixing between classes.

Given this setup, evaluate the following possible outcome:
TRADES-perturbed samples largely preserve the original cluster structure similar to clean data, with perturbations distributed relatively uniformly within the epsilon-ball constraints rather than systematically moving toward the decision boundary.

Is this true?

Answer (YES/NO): NO